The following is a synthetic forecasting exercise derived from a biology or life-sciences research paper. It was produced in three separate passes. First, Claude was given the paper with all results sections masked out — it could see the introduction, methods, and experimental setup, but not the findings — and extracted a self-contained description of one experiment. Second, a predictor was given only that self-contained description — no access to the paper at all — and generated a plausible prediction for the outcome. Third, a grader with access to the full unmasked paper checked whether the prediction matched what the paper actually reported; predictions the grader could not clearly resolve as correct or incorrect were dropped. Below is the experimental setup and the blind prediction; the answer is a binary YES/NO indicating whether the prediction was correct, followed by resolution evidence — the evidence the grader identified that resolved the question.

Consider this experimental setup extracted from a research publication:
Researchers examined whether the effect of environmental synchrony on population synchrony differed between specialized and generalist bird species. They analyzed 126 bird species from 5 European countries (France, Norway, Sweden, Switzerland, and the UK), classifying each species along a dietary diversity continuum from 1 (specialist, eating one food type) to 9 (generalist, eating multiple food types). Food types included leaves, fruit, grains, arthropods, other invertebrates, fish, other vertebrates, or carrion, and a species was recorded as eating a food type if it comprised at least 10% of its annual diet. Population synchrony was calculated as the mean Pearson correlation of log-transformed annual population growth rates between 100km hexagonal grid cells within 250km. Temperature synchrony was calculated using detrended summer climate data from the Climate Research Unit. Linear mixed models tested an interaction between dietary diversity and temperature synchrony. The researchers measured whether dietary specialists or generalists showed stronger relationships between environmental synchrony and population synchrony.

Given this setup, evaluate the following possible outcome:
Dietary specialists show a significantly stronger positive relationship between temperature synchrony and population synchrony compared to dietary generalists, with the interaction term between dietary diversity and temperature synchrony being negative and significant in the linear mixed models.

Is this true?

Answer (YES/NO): NO